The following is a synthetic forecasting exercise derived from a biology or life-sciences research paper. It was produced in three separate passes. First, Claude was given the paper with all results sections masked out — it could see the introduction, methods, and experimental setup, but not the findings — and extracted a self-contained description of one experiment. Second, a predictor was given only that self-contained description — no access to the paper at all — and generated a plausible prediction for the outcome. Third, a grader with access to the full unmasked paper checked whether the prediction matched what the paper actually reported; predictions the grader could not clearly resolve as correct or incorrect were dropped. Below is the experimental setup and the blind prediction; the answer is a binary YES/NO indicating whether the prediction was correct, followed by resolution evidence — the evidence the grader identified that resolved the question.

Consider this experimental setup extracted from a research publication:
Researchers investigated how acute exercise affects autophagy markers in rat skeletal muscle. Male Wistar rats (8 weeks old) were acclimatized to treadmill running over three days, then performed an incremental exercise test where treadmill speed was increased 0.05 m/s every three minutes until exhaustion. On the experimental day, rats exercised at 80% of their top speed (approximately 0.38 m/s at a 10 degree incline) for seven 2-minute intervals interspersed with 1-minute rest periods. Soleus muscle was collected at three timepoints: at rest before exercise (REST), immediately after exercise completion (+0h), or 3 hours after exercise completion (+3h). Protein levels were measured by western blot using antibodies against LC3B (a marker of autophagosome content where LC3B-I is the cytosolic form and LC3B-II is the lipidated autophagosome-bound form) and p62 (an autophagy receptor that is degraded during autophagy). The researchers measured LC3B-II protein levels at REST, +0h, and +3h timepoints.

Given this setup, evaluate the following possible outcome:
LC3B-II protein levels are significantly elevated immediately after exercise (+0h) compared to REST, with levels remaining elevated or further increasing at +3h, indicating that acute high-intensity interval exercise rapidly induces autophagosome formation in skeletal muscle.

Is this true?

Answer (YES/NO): NO